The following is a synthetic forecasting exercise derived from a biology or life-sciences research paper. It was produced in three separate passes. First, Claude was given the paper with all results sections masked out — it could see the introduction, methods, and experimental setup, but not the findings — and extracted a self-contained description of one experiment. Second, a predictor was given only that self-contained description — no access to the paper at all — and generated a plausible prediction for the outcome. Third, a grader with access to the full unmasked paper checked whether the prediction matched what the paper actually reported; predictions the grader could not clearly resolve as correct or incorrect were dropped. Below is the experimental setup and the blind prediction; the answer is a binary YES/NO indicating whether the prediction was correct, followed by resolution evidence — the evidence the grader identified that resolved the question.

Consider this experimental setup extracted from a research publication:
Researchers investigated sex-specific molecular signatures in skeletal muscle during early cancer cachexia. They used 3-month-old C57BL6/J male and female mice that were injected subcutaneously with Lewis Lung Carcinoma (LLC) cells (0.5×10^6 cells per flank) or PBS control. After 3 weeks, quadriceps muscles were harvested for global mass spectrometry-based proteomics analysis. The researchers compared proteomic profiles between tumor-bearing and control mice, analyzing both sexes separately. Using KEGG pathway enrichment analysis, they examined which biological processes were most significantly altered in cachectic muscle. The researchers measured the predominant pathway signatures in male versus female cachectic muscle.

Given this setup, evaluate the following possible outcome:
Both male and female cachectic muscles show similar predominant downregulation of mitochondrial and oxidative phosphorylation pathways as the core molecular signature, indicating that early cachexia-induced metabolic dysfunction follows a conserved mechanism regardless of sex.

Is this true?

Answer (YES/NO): NO